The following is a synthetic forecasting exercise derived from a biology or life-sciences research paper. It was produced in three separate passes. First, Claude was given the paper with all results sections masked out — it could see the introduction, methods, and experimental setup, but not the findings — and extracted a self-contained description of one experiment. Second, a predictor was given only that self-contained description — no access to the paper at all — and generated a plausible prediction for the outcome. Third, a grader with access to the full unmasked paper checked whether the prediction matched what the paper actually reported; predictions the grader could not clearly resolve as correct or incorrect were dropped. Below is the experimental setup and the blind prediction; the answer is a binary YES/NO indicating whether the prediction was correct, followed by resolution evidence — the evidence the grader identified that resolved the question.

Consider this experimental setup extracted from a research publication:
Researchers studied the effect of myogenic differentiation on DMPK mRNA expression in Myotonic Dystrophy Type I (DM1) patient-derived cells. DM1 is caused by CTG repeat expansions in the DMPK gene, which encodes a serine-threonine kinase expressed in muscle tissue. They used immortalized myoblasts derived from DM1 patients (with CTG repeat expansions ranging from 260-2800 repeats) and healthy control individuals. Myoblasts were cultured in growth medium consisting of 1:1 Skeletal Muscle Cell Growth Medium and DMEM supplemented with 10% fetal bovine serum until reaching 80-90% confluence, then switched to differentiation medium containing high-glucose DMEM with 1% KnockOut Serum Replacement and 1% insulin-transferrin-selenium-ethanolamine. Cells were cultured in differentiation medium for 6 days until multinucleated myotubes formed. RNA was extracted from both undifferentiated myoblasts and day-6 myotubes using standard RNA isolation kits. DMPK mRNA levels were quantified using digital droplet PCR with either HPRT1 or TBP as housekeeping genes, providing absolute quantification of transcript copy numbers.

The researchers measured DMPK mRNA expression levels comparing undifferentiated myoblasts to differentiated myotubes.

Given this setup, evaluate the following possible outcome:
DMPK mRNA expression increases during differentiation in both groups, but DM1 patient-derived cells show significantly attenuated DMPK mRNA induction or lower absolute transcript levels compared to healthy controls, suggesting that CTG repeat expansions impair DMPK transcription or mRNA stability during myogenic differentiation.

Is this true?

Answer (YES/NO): NO